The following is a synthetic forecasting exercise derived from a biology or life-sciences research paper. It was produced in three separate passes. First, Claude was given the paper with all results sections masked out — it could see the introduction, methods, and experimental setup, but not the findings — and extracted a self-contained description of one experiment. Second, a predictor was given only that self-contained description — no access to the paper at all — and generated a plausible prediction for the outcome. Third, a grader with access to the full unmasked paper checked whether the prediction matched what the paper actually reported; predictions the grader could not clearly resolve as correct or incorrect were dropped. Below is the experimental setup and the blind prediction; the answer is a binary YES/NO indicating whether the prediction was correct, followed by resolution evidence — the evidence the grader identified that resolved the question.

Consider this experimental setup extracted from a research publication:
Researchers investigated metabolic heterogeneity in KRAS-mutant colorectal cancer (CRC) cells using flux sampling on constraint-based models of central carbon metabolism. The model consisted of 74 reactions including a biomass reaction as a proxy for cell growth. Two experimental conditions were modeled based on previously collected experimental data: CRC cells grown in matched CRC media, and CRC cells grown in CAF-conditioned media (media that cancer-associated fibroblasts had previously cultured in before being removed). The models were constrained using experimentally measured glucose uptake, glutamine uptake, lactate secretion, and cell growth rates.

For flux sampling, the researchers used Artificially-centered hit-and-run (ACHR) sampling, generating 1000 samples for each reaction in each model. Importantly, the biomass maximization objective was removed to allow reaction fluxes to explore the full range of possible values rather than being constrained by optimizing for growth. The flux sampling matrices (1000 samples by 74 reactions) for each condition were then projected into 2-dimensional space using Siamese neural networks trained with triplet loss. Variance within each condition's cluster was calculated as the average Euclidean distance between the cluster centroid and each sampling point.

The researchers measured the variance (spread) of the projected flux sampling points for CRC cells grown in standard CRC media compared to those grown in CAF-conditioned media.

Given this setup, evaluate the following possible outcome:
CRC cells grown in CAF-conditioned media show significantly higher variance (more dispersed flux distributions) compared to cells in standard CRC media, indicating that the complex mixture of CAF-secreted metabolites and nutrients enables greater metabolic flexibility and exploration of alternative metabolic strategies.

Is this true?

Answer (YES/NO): YES